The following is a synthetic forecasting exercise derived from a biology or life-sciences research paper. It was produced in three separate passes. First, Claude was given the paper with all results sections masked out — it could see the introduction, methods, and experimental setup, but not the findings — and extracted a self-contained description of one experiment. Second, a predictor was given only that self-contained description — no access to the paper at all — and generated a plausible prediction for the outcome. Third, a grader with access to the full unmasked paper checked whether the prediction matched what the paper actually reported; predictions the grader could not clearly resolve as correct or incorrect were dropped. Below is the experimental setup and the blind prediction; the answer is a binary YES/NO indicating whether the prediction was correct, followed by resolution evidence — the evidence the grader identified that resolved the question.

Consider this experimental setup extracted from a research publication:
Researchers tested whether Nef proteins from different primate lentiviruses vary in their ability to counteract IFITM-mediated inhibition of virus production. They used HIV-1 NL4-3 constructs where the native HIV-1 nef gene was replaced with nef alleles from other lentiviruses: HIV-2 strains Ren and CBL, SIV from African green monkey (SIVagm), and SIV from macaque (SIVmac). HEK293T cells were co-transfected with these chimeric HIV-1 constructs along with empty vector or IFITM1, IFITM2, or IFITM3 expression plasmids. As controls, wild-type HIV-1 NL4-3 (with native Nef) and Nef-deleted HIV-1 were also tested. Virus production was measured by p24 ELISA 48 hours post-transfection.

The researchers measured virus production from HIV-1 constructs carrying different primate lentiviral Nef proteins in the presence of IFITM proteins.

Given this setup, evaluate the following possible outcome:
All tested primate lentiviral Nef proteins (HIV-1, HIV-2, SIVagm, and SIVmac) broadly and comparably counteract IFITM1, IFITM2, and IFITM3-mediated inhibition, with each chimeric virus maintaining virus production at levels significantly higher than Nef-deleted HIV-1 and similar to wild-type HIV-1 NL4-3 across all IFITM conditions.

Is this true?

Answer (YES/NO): YES